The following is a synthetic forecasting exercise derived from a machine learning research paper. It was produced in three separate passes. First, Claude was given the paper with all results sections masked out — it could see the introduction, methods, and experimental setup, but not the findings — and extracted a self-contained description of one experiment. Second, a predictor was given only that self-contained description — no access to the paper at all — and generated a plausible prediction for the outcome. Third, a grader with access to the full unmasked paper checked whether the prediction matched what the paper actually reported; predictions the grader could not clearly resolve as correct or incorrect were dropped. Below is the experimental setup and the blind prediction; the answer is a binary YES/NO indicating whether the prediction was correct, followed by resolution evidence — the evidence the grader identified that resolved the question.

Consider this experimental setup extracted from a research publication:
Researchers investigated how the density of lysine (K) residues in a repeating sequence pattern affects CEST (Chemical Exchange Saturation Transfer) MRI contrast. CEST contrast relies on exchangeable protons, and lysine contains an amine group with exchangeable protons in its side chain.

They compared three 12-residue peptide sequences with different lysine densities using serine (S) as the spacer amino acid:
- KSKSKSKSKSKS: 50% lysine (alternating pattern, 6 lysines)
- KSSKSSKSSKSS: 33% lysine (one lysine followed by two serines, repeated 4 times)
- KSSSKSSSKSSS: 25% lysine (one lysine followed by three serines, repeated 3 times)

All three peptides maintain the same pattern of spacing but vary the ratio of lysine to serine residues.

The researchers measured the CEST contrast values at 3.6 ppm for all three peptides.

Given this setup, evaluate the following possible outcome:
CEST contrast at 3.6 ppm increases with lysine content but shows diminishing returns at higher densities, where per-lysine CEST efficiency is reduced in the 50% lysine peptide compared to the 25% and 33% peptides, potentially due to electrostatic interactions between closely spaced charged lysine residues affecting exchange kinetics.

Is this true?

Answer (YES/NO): YES